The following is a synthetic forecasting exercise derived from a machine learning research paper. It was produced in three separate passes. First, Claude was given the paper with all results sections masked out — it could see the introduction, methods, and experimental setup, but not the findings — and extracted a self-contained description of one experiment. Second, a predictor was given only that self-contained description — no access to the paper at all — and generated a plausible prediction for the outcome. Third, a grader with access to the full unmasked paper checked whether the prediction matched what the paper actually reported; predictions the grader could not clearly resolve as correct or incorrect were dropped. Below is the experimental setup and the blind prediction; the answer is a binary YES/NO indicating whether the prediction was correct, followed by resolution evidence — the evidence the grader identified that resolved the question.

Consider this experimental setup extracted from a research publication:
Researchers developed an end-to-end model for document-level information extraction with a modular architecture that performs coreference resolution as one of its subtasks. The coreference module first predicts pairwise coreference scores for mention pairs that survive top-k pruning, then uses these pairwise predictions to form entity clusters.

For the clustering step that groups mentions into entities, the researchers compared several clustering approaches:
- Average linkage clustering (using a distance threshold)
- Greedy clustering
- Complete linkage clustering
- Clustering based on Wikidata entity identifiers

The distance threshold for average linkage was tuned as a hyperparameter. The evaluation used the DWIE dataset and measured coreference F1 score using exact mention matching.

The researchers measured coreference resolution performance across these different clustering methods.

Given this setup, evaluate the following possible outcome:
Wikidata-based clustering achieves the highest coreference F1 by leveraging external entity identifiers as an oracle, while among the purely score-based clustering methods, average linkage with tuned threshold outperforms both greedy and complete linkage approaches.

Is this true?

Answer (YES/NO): NO